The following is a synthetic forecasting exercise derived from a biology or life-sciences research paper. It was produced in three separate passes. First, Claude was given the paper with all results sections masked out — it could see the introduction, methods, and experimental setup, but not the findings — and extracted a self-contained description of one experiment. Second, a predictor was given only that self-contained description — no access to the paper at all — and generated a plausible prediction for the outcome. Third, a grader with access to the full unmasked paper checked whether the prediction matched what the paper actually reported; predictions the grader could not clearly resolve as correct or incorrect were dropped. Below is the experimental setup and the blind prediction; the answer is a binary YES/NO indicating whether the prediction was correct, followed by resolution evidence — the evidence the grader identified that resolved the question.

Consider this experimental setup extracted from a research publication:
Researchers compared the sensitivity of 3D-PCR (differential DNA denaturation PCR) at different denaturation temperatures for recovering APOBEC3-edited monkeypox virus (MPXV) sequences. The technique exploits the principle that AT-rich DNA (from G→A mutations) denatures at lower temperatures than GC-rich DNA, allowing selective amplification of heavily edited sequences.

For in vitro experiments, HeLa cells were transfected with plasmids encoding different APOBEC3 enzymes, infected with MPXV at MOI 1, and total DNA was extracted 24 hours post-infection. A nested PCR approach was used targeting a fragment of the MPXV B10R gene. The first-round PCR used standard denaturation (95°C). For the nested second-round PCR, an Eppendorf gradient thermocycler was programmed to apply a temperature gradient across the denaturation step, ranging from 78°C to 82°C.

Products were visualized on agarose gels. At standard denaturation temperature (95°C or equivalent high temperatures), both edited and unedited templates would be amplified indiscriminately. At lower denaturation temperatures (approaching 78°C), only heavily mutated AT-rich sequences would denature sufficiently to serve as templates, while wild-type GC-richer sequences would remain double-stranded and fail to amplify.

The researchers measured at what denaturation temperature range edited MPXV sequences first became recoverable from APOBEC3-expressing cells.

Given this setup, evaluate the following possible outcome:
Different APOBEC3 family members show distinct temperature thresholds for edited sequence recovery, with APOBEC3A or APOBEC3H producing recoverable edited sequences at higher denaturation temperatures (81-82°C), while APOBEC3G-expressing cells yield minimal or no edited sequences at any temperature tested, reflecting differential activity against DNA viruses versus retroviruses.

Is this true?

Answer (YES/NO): NO